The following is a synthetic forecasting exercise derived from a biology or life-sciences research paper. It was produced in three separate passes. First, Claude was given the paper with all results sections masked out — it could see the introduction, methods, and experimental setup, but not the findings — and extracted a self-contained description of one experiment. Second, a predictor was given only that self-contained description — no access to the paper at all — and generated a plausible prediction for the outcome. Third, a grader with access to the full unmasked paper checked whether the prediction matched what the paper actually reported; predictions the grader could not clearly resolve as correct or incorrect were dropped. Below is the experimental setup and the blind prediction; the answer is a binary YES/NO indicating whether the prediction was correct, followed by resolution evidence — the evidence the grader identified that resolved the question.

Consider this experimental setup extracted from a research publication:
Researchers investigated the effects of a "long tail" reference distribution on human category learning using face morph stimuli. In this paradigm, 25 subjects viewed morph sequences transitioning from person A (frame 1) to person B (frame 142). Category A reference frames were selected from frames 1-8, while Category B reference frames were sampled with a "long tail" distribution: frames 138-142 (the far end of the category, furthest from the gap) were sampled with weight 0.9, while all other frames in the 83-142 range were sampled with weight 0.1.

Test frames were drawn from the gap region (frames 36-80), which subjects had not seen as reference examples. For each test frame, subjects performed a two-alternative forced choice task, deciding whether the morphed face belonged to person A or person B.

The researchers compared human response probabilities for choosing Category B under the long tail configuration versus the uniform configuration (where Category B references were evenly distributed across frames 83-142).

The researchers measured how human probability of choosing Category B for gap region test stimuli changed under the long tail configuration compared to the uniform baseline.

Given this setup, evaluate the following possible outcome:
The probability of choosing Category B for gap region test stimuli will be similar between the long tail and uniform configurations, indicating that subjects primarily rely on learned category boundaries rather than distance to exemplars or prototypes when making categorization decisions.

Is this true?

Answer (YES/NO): NO